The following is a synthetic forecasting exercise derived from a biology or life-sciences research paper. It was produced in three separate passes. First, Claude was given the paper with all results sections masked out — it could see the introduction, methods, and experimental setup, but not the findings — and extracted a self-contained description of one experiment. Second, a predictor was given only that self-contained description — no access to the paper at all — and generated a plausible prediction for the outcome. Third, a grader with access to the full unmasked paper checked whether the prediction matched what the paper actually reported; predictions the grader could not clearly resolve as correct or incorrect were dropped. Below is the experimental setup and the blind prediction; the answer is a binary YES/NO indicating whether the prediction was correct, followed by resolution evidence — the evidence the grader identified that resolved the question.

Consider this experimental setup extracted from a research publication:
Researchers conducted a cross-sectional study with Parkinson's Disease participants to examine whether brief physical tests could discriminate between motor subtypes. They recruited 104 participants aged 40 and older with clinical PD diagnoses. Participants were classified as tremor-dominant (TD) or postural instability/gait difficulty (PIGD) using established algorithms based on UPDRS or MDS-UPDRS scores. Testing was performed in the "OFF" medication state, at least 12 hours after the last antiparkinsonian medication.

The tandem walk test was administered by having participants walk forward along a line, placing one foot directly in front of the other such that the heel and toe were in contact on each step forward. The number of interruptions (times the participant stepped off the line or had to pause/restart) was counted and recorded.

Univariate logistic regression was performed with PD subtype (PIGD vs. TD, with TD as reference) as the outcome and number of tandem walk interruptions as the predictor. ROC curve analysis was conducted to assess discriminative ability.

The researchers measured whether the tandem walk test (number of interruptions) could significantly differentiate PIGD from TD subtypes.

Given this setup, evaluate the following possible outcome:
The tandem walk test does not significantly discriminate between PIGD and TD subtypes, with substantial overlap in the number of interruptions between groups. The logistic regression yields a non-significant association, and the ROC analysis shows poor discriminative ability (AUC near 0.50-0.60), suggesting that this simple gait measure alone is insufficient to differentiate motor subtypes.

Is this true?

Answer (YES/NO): NO